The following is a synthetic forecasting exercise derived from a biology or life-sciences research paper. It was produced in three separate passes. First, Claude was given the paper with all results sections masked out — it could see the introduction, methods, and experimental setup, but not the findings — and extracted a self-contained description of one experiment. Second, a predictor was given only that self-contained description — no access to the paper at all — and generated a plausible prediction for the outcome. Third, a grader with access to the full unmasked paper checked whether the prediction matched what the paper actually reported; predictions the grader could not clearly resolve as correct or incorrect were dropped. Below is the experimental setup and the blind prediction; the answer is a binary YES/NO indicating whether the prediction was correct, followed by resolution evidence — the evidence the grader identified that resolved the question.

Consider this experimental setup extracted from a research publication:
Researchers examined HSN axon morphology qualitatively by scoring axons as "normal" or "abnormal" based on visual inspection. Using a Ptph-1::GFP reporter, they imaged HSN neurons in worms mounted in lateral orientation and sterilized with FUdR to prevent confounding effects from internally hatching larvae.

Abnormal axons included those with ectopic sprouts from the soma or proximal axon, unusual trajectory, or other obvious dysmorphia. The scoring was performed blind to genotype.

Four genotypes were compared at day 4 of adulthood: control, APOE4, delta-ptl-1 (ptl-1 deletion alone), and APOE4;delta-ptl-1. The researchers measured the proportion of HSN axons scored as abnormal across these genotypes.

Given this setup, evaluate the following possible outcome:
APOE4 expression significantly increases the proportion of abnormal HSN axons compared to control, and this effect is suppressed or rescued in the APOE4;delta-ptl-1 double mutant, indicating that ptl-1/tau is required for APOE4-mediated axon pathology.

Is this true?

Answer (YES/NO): YES